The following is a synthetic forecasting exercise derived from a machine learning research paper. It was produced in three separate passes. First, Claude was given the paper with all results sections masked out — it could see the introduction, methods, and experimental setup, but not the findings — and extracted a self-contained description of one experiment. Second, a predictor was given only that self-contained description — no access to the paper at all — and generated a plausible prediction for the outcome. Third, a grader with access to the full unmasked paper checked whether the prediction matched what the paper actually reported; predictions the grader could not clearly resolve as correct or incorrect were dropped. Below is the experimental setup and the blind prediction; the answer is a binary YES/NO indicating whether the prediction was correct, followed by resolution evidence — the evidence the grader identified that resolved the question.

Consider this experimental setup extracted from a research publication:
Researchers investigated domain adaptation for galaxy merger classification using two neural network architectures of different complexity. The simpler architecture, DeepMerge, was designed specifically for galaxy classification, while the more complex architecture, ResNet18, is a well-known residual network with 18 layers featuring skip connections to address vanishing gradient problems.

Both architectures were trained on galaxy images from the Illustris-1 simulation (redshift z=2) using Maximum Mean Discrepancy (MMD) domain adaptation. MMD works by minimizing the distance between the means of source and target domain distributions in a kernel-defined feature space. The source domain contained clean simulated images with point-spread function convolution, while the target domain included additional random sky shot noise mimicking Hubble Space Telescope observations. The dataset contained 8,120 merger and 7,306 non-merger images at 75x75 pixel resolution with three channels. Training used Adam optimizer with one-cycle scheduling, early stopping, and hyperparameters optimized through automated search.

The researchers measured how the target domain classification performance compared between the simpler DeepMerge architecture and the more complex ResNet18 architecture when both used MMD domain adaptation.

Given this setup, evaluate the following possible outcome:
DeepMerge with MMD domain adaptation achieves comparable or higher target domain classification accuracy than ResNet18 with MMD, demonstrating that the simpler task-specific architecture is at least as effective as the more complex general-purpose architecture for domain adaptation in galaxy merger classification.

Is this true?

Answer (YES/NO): YES